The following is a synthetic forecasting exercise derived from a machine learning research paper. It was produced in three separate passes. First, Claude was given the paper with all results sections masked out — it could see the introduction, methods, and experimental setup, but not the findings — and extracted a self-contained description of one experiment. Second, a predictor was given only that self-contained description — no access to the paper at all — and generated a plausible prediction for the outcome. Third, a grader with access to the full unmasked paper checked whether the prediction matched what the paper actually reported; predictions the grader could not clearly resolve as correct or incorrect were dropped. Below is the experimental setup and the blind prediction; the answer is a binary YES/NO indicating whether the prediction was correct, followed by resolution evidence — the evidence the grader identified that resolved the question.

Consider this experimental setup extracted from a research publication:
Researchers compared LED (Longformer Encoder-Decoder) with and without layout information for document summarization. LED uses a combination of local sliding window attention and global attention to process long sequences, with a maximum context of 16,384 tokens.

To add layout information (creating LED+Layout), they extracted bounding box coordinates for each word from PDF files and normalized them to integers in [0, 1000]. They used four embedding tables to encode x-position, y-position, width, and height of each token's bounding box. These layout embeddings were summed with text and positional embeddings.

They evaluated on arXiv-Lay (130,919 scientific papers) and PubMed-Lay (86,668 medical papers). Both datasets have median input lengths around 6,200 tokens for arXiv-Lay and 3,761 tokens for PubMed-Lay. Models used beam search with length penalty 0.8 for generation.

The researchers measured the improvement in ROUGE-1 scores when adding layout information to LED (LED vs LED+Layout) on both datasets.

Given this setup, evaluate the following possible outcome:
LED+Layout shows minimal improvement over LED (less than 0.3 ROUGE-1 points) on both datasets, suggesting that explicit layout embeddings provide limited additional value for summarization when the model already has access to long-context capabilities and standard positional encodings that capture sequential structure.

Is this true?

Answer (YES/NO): YES